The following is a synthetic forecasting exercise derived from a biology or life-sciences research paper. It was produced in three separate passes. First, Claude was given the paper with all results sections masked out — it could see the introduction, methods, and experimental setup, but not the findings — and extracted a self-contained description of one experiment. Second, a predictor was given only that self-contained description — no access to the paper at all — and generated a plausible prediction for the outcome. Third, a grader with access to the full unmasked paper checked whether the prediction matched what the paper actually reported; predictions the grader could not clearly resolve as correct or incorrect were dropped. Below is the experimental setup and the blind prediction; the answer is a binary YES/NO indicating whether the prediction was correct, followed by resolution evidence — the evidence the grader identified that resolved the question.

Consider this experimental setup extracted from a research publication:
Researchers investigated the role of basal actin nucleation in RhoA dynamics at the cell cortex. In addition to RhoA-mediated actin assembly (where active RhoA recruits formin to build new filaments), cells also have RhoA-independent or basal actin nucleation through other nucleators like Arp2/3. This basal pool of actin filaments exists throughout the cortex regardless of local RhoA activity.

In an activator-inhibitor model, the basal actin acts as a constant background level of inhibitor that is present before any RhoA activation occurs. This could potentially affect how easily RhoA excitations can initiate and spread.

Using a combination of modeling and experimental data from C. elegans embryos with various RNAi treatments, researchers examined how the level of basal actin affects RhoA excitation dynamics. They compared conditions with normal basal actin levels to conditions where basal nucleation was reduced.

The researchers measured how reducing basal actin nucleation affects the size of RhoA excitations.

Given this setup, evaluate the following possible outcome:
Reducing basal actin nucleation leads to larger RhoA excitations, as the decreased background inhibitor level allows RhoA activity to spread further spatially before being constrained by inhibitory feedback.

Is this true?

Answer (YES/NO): YES